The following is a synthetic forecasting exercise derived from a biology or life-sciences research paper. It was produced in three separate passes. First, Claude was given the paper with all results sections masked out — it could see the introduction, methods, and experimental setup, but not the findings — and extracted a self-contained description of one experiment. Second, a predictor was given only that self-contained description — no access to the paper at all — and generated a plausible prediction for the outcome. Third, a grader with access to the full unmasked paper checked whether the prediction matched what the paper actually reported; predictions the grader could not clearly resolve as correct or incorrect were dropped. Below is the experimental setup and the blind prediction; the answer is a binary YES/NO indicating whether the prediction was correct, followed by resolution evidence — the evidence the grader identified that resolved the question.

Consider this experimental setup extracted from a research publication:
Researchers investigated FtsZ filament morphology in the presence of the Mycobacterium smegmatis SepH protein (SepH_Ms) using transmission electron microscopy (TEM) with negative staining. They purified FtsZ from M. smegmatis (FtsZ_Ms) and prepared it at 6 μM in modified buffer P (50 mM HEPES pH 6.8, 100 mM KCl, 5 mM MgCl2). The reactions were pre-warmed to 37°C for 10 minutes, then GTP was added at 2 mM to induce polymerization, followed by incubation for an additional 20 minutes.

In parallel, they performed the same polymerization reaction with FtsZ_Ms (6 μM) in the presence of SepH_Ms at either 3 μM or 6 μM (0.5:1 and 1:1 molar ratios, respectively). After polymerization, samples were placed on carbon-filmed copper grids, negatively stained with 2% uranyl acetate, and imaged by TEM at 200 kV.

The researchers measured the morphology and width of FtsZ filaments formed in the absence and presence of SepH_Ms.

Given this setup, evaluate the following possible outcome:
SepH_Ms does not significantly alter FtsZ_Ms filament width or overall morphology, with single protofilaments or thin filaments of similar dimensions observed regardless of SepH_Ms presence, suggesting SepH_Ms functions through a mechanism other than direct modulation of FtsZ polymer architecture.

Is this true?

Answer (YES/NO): NO